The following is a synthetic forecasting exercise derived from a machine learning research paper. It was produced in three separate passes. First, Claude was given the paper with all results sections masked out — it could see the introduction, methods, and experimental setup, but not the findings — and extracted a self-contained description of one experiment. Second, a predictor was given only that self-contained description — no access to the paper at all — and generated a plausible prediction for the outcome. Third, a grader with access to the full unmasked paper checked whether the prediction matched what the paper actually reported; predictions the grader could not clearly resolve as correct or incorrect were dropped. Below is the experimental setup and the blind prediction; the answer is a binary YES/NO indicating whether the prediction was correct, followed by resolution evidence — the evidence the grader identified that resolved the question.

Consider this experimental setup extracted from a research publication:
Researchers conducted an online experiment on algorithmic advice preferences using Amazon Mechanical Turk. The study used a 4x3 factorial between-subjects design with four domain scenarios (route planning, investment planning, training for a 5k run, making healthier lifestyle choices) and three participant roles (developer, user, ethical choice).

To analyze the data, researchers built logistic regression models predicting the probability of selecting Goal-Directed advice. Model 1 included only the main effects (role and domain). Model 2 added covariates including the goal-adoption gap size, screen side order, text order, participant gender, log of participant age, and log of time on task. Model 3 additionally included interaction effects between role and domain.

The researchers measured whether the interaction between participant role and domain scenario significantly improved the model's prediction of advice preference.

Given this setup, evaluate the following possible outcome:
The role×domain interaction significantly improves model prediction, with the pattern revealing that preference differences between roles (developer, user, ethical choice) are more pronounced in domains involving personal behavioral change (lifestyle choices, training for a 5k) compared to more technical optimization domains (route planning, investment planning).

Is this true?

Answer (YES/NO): NO